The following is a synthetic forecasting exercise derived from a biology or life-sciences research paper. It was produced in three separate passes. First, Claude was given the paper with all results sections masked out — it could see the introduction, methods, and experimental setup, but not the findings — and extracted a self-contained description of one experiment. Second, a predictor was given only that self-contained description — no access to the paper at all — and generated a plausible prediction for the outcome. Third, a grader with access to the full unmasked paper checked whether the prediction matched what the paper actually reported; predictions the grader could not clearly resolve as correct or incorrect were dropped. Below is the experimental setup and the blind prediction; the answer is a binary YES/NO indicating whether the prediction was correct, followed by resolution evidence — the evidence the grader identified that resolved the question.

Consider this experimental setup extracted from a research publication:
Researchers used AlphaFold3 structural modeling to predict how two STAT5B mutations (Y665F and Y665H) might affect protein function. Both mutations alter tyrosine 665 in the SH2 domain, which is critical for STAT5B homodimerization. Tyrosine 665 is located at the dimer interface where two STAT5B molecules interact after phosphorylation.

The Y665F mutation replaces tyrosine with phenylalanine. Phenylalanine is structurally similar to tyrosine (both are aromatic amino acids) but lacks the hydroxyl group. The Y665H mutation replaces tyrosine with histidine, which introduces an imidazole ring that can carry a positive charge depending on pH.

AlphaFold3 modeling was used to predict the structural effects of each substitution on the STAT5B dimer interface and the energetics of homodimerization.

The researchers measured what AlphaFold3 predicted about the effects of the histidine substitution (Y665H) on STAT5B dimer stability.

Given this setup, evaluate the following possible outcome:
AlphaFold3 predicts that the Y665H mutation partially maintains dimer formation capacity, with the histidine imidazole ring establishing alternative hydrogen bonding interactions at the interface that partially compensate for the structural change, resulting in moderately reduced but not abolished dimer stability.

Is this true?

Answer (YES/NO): NO